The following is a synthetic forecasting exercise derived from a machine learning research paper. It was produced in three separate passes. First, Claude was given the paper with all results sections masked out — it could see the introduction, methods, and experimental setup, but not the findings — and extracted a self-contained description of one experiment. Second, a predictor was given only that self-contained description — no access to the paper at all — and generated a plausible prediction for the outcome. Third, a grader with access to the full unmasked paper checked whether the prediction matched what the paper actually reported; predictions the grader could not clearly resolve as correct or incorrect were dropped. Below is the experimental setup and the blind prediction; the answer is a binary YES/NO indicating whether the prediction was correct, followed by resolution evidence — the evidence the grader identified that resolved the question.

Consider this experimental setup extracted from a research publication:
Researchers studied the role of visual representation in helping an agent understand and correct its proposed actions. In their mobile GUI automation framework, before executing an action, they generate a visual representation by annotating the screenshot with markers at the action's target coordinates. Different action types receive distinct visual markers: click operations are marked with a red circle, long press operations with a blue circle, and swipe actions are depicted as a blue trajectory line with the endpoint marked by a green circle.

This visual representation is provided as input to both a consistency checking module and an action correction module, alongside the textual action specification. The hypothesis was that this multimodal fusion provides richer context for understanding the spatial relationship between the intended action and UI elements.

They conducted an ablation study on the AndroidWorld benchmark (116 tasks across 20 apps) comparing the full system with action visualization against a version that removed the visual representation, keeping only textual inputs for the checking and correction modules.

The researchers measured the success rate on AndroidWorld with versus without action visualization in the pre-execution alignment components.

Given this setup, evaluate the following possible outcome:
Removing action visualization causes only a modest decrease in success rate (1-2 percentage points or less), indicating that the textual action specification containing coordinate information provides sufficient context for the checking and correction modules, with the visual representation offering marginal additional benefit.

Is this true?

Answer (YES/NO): NO